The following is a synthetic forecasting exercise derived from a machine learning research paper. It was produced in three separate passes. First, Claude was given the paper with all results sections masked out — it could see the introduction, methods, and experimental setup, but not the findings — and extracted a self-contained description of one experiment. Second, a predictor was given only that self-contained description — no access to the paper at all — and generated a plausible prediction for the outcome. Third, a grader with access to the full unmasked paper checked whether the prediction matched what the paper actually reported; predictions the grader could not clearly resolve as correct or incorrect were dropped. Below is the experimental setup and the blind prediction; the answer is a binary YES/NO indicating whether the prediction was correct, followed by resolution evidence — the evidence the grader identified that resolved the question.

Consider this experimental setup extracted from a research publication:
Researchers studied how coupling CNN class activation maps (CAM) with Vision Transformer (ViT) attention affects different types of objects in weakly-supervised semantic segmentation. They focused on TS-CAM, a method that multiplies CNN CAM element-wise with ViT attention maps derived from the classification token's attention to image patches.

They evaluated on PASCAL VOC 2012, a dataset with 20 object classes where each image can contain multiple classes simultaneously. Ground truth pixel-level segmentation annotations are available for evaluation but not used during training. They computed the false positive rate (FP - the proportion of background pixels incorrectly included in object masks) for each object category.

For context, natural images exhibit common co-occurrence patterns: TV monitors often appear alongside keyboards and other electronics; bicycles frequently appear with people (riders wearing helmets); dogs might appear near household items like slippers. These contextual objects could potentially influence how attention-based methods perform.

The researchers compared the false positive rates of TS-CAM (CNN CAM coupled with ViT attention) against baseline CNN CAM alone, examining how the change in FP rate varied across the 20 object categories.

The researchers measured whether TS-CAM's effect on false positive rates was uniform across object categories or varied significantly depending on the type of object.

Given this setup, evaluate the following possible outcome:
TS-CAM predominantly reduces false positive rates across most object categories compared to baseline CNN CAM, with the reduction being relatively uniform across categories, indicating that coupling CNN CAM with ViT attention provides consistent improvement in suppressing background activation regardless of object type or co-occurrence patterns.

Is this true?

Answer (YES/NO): NO